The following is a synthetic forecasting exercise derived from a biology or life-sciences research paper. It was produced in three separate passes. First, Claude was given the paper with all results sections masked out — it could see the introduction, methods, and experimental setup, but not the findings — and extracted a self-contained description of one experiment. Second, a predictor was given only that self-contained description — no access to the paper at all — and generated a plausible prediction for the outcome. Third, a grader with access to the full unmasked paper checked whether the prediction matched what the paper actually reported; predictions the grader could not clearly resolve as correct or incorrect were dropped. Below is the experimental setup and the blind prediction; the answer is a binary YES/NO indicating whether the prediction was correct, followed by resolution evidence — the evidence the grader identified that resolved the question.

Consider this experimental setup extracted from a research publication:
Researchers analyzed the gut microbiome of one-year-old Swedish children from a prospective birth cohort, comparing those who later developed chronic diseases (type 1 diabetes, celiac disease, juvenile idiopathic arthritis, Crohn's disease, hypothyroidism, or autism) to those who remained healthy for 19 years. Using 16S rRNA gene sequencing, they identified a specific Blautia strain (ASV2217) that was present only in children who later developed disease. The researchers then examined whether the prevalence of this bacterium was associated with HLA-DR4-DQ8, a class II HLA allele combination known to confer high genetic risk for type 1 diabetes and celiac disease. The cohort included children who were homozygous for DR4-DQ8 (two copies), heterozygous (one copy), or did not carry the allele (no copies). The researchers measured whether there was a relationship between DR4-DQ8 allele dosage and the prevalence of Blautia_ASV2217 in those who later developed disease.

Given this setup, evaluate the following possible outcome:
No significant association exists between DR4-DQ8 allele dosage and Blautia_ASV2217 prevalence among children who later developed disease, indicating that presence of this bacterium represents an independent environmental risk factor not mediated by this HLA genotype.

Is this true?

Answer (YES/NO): NO